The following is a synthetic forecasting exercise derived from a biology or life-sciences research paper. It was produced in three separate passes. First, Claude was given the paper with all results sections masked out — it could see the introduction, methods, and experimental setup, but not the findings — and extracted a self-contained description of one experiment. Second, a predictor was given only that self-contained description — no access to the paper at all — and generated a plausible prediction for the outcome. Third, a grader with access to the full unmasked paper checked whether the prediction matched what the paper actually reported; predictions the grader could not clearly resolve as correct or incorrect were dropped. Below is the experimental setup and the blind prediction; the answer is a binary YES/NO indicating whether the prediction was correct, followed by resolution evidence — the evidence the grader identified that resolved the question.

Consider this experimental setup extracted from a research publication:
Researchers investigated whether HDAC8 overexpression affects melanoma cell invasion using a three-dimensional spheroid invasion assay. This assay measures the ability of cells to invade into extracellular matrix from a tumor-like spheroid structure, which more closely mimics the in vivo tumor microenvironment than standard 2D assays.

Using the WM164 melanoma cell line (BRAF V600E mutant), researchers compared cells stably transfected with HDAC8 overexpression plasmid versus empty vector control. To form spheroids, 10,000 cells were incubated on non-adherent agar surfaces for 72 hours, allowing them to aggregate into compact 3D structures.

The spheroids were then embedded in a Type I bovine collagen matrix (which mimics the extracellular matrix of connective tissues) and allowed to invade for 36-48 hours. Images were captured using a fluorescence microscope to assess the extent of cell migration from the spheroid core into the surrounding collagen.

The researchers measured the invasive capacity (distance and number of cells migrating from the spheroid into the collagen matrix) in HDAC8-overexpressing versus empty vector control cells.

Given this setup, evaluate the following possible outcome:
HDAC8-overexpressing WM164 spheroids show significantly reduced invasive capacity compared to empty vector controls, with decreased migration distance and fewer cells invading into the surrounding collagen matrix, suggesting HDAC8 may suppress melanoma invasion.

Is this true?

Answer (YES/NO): NO